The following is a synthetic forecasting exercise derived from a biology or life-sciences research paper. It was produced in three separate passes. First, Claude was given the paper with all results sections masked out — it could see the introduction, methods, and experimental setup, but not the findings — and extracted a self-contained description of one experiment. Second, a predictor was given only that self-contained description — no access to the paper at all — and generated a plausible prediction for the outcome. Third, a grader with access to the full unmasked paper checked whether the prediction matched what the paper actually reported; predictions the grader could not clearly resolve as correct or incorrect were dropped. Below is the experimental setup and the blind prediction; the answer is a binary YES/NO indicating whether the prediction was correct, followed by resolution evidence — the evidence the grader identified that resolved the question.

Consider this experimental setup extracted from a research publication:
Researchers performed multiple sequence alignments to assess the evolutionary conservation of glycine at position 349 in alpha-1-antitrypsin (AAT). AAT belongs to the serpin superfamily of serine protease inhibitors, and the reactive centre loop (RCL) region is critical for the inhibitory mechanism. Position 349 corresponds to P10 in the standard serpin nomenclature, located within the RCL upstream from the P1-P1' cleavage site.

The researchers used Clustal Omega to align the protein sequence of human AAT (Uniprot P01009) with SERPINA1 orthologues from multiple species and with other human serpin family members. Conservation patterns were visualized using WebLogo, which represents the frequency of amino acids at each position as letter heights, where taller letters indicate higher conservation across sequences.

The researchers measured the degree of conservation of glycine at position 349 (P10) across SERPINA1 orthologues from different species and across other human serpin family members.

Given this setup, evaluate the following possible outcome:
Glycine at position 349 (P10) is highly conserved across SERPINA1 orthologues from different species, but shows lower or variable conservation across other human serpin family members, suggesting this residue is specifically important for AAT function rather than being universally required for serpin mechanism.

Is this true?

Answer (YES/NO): NO